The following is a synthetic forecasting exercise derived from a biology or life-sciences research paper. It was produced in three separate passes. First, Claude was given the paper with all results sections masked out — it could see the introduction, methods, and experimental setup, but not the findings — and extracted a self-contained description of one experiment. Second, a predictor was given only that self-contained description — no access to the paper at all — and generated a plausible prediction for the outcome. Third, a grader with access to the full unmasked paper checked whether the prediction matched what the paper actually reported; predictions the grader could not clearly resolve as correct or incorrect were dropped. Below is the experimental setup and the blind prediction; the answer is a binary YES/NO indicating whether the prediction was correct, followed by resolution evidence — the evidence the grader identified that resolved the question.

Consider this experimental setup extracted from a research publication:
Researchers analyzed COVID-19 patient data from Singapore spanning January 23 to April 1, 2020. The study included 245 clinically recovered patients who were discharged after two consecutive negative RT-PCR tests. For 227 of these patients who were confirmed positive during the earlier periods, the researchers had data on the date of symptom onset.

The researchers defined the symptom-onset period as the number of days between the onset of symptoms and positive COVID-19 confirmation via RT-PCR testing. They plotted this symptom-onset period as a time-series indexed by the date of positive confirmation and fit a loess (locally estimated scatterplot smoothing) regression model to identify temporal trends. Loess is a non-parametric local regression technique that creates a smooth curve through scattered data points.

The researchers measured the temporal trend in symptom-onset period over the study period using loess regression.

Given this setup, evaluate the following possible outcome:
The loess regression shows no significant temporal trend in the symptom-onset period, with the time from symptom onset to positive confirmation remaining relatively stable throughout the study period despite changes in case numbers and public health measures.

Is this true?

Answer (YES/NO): YES